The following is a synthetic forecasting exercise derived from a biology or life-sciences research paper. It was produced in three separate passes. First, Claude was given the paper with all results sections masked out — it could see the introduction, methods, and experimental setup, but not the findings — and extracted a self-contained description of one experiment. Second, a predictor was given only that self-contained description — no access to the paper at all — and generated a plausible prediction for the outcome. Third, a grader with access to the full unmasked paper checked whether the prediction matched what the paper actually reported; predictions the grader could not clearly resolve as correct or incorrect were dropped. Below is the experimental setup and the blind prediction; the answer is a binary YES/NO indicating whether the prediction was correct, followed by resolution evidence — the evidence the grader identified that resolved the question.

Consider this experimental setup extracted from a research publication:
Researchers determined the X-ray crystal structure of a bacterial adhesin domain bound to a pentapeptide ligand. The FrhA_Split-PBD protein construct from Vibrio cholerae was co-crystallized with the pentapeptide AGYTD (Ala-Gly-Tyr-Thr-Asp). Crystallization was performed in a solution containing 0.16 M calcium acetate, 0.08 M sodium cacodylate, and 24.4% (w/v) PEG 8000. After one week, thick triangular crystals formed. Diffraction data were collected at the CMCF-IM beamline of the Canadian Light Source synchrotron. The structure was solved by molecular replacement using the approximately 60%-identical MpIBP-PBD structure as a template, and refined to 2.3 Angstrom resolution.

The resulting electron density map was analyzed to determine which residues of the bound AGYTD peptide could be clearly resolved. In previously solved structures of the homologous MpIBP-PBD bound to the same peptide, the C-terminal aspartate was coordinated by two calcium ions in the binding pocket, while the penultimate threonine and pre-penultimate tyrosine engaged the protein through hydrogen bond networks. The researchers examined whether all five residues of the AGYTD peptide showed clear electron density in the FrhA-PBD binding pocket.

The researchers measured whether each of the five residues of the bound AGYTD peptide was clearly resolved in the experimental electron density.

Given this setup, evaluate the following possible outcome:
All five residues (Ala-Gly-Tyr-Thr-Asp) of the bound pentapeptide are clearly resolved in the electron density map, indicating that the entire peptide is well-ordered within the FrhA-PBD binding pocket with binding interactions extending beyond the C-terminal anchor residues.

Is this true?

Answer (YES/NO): NO